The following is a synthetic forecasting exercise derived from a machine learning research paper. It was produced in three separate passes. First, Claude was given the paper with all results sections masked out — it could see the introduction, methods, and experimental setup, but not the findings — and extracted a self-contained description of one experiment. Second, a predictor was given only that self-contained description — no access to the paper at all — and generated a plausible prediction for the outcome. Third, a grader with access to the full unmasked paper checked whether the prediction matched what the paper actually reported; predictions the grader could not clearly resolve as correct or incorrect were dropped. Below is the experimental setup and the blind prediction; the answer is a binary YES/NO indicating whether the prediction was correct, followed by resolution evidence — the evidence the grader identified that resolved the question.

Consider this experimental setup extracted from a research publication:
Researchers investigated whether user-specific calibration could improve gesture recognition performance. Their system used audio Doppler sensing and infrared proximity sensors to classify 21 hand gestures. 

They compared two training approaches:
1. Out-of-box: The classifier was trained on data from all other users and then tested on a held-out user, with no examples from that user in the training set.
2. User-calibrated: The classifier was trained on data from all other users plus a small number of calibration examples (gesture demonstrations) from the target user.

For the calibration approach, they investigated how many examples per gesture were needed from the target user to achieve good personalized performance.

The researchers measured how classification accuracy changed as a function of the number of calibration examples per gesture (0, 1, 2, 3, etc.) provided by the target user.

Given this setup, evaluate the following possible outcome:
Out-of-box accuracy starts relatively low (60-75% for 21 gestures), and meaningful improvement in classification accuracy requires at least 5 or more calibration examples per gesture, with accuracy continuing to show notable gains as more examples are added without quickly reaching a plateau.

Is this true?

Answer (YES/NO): NO